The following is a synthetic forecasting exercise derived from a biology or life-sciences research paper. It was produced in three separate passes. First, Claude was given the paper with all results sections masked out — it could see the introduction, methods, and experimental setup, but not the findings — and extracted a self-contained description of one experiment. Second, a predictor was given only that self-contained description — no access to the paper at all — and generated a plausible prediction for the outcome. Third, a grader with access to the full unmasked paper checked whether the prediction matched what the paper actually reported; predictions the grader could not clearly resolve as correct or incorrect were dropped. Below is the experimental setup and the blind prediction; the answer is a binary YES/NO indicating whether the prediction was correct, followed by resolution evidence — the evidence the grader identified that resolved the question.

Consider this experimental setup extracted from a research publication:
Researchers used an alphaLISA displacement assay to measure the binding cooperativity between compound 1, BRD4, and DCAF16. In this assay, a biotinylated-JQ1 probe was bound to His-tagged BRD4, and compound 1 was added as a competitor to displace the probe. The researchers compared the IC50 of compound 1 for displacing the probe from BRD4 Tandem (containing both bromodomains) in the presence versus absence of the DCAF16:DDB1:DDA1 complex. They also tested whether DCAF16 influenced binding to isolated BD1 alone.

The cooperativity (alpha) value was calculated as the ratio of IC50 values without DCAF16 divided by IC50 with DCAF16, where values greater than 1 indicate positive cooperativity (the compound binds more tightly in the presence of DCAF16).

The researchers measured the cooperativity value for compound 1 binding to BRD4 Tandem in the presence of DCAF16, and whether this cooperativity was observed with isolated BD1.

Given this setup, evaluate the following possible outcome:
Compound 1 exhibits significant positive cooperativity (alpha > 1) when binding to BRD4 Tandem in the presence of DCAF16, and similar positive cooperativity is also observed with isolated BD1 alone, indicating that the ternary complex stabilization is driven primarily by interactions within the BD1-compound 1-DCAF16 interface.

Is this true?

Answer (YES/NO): NO